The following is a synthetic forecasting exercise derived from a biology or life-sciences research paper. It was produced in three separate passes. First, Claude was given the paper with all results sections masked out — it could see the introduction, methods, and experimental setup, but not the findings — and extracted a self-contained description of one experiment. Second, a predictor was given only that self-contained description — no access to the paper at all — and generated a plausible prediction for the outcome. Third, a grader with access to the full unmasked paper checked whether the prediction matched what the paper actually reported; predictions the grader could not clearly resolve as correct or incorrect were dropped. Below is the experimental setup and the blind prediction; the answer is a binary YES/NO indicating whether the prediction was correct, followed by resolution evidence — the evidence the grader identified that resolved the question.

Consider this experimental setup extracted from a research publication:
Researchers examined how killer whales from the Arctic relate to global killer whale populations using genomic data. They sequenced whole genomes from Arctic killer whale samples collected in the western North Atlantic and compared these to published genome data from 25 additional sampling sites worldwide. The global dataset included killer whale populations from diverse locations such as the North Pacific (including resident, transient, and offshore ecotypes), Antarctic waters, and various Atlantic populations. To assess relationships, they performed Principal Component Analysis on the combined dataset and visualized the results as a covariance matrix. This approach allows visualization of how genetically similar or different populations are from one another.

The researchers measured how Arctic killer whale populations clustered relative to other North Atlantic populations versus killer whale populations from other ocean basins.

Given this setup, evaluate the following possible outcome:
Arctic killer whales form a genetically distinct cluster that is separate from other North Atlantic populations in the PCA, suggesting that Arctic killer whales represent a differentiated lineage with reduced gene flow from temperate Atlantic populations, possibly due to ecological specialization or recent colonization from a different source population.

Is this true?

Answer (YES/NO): NO